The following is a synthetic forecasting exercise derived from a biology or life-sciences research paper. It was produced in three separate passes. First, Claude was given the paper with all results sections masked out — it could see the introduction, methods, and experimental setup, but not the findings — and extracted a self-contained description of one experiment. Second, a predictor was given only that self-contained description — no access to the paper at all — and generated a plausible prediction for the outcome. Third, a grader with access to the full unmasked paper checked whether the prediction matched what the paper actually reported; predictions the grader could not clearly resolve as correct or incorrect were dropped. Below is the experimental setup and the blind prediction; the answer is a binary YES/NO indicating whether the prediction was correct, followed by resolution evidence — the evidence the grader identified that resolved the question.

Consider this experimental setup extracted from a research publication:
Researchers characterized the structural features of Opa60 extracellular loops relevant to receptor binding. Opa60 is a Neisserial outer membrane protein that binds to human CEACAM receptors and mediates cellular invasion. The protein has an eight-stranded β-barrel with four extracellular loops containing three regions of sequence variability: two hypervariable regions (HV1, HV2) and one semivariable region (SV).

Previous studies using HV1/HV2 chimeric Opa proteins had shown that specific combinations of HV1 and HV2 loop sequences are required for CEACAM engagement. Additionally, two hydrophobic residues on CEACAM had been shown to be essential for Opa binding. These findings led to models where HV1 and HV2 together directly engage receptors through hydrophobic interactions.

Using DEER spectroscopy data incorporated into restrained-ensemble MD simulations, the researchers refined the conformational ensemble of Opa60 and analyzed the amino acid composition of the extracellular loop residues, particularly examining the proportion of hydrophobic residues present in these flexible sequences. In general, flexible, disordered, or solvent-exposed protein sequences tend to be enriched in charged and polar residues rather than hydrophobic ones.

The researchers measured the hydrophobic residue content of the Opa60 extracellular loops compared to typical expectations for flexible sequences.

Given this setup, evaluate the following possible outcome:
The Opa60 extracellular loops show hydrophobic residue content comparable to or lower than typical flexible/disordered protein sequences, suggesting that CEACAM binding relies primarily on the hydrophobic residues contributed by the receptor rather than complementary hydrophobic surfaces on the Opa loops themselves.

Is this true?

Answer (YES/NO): NO